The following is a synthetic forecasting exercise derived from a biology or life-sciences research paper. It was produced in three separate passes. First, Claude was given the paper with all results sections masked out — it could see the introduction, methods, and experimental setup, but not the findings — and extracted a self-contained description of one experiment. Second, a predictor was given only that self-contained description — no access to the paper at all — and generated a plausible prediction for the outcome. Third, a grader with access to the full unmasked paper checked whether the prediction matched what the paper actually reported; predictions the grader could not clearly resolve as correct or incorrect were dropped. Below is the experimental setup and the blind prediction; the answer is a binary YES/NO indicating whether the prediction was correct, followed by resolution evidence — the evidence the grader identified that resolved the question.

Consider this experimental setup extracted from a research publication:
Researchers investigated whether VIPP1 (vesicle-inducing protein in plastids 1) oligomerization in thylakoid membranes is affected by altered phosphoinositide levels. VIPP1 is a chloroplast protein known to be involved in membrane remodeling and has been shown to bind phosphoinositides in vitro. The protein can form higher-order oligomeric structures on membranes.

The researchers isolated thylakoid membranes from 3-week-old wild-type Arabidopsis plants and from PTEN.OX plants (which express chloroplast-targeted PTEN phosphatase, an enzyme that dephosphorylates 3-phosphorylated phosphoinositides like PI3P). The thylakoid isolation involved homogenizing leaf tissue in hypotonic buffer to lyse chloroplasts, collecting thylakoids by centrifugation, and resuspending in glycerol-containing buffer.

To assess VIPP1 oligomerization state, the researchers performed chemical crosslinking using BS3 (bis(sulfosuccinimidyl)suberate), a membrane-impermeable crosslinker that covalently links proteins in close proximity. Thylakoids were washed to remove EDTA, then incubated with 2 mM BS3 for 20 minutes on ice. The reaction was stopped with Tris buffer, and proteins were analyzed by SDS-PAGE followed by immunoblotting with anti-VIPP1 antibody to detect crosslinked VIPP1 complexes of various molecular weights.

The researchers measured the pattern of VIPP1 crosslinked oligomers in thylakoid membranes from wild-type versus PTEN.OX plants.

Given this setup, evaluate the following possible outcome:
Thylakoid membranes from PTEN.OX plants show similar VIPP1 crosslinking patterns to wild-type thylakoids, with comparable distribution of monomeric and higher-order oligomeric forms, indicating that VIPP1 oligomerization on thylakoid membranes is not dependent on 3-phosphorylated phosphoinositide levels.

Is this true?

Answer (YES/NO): YES